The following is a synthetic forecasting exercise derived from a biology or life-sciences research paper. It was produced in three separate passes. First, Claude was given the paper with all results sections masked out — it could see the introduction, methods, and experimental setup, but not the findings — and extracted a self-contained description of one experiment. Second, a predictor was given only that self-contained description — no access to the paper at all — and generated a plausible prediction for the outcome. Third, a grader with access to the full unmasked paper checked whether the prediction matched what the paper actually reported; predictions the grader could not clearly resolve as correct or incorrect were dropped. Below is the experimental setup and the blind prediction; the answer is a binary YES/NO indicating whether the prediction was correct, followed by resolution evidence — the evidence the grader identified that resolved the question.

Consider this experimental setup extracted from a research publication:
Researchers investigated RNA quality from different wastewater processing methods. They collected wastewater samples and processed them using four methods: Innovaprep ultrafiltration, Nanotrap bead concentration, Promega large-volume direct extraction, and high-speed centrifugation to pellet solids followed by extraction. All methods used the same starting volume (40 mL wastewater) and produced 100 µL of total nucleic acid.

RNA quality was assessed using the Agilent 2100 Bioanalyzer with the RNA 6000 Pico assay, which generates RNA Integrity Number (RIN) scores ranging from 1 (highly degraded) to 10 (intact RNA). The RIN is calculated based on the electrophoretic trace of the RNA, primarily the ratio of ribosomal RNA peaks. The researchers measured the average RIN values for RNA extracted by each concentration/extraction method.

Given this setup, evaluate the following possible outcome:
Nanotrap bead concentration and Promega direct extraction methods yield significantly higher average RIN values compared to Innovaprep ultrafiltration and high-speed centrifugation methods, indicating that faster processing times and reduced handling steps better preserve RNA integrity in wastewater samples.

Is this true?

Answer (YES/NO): NO